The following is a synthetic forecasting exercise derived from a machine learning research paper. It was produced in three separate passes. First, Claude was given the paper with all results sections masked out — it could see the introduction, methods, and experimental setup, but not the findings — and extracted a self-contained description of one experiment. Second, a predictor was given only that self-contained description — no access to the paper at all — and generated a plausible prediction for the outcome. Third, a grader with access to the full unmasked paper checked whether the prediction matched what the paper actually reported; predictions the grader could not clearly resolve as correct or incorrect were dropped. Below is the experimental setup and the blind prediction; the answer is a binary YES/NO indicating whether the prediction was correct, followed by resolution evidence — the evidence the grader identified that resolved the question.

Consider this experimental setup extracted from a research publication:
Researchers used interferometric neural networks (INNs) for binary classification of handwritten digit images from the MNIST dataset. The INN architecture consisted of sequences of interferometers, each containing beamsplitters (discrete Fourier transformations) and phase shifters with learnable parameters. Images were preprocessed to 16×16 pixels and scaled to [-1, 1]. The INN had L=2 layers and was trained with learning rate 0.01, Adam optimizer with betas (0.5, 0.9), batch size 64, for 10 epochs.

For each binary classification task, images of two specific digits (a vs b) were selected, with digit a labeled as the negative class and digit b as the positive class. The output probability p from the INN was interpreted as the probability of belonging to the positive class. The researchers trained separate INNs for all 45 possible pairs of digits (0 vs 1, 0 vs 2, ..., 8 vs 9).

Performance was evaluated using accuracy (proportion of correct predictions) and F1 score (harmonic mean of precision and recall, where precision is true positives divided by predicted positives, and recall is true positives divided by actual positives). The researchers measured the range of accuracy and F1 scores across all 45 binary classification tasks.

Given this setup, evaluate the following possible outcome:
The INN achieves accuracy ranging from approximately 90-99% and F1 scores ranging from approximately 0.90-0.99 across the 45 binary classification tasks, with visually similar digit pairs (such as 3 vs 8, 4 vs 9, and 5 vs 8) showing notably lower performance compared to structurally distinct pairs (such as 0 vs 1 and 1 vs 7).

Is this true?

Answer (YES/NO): NO